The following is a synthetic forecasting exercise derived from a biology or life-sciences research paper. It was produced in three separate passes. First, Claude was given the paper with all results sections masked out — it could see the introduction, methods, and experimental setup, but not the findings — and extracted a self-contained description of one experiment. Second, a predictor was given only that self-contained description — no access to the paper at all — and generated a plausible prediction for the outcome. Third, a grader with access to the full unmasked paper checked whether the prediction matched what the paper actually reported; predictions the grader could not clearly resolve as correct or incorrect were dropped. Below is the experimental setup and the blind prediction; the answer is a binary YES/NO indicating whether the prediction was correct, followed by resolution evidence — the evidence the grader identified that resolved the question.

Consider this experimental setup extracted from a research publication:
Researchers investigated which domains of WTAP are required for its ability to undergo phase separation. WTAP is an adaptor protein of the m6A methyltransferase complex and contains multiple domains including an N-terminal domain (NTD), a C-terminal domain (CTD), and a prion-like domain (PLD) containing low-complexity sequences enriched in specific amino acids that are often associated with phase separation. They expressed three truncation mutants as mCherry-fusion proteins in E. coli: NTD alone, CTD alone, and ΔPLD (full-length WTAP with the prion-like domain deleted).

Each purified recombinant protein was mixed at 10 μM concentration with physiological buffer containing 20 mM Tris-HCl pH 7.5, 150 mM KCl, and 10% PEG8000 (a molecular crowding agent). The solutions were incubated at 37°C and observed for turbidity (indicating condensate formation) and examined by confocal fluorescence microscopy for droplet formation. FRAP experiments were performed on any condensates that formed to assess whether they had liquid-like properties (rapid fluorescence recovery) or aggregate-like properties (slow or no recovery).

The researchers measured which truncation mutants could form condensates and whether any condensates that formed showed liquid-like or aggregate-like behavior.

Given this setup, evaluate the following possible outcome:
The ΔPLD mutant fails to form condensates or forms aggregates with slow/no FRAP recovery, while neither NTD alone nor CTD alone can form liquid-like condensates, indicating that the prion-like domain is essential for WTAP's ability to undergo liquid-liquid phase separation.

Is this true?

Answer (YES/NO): NO